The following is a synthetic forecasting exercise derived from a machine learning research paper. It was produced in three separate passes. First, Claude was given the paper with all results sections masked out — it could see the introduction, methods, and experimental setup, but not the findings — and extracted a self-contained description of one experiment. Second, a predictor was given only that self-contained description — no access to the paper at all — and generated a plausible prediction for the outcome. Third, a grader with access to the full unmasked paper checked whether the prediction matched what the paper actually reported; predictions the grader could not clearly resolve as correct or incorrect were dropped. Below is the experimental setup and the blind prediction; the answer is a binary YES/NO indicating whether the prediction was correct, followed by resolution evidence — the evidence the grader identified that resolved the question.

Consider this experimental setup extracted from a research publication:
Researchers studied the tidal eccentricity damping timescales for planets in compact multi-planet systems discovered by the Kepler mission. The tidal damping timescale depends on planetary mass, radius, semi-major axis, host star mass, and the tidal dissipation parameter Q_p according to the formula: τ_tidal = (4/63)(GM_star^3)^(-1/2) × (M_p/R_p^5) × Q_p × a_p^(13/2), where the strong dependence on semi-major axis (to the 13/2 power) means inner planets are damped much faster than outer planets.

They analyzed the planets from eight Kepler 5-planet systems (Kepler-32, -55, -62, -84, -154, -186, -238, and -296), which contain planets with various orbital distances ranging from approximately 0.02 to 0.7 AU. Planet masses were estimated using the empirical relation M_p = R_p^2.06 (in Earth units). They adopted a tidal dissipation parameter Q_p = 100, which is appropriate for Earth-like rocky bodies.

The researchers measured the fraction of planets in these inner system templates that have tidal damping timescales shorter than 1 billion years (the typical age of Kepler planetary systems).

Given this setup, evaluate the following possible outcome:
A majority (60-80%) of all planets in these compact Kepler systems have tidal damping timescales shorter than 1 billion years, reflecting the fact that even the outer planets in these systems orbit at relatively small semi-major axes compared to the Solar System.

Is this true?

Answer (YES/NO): NO